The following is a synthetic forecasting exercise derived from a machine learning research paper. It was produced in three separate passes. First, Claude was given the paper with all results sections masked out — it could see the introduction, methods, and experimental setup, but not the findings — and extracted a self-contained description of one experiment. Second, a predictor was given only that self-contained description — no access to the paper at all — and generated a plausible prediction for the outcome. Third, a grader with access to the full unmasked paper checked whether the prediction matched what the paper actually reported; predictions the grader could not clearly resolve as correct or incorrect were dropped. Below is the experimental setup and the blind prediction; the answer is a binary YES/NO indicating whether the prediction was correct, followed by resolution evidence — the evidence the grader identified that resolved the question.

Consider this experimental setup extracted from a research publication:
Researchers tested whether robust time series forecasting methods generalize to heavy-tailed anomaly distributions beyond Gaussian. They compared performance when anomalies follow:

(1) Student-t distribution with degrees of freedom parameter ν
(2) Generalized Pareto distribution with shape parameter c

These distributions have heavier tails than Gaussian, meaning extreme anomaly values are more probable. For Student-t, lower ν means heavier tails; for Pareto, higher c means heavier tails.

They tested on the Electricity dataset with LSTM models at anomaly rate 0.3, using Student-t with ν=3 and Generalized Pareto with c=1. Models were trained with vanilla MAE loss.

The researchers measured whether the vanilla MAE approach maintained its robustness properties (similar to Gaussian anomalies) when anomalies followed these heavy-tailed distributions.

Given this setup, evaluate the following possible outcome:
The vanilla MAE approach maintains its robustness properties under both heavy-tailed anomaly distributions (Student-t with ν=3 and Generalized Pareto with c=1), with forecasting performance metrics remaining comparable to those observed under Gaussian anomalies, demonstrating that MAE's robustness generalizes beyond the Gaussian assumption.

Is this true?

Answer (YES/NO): NO